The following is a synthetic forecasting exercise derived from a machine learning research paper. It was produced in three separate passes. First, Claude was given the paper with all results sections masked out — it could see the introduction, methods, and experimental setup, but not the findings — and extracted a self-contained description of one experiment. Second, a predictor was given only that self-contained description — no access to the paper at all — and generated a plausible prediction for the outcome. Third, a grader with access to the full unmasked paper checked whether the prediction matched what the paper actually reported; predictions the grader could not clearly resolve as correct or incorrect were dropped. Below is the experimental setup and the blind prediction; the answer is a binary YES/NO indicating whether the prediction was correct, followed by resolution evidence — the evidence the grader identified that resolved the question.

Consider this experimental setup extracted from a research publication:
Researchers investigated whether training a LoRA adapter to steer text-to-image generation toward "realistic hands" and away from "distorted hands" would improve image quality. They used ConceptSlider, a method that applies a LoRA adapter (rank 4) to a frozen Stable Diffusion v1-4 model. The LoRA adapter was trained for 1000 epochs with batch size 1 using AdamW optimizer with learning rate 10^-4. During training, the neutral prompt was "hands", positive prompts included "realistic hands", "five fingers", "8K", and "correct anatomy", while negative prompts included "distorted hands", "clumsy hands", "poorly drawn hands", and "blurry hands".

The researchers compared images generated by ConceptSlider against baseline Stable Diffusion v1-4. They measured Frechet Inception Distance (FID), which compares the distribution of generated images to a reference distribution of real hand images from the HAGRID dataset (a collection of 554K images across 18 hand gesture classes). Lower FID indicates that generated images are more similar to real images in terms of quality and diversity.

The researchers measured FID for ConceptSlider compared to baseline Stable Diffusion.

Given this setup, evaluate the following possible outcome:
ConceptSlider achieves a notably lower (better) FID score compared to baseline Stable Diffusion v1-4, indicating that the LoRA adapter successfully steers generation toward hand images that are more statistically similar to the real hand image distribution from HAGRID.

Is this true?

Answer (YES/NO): NO